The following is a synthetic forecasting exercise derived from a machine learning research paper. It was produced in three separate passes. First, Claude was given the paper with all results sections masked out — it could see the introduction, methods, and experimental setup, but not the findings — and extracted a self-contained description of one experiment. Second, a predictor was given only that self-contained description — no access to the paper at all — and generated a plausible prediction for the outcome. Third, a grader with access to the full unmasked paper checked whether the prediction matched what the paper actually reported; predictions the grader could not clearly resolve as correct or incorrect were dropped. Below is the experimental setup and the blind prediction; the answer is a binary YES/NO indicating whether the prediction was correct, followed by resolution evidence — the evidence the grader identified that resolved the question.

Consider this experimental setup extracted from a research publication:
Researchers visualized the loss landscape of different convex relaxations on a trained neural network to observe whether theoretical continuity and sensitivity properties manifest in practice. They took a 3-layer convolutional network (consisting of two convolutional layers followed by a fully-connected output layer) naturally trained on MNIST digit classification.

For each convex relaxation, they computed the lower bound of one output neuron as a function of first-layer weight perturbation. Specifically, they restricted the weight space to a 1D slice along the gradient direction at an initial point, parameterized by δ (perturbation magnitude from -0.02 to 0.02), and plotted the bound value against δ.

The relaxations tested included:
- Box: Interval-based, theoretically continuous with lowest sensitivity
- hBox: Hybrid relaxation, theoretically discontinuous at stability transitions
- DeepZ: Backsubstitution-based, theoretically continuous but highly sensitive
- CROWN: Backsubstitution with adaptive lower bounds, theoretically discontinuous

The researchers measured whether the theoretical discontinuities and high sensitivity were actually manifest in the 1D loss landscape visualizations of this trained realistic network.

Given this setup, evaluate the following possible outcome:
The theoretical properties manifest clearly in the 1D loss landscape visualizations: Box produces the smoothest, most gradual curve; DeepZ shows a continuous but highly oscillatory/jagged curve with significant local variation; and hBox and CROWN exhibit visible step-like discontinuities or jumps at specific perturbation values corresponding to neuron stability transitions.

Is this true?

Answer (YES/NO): NO